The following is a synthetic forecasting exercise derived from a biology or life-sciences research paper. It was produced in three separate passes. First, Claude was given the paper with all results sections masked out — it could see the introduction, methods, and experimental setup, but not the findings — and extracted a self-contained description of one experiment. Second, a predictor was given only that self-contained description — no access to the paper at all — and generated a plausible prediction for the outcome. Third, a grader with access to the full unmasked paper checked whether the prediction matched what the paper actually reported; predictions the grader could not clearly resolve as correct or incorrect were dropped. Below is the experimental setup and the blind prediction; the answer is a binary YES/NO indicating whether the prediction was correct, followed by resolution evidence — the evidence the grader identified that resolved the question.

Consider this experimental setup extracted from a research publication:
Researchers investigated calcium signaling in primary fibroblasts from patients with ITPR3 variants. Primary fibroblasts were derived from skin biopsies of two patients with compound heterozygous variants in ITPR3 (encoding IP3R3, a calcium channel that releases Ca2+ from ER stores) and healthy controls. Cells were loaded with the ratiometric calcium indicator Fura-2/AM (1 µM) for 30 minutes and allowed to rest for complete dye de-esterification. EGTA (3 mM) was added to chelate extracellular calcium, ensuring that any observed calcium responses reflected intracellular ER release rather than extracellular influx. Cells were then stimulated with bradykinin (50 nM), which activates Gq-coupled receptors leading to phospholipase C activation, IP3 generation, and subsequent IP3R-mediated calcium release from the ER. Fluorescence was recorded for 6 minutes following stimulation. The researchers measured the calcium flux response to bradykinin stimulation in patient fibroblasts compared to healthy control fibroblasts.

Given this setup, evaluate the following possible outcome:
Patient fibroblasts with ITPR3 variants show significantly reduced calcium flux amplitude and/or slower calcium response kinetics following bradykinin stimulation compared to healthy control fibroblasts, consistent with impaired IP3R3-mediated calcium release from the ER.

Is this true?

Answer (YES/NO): NO